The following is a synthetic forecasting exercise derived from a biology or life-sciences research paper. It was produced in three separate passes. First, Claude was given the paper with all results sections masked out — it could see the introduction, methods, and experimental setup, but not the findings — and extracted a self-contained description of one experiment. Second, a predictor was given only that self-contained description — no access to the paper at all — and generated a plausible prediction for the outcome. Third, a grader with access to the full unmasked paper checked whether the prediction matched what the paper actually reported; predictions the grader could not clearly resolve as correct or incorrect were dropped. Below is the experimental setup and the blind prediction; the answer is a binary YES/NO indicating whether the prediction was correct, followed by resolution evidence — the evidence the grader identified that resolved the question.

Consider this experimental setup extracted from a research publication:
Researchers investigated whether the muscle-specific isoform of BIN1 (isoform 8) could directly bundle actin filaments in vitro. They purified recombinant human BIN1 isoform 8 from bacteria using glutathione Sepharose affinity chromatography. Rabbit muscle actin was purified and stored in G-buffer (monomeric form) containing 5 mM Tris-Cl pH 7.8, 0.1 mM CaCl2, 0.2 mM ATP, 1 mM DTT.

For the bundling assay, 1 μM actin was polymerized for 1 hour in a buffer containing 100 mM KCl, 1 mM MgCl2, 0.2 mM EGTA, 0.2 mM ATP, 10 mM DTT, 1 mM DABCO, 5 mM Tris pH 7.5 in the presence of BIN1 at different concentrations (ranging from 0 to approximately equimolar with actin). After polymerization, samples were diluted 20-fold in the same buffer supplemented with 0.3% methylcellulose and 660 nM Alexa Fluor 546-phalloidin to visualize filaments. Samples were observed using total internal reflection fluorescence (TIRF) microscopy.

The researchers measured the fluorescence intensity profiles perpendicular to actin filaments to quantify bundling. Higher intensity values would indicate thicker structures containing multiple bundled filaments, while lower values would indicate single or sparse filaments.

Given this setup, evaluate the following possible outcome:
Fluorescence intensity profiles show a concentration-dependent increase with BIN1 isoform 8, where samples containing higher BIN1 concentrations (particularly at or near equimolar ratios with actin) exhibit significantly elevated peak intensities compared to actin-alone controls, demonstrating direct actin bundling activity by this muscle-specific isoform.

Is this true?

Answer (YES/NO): YES